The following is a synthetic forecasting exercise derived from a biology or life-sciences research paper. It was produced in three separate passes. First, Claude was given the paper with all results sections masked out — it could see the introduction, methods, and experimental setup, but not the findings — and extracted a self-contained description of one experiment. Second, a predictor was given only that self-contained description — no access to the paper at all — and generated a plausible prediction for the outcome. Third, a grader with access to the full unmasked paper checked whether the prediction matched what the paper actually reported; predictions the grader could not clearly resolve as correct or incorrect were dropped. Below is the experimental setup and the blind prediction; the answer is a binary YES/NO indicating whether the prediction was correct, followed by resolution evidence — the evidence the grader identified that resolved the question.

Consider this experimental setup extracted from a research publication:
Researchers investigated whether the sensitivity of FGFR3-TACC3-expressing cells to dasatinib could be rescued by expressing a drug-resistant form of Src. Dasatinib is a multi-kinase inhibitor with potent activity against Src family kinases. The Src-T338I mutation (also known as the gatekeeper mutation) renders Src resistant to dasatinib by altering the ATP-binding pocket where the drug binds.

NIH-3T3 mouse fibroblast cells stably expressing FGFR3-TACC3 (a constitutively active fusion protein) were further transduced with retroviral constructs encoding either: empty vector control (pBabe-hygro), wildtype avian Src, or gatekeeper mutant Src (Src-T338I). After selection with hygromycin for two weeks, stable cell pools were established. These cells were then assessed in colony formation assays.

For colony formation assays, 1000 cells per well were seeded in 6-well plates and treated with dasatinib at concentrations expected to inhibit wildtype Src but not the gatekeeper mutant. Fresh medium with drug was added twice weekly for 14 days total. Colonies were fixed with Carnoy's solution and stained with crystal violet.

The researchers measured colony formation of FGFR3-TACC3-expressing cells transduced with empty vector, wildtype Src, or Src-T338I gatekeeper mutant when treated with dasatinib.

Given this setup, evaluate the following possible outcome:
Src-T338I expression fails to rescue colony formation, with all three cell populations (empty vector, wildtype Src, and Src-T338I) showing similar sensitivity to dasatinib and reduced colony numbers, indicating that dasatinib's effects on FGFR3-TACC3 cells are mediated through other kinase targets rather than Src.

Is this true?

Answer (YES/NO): NO